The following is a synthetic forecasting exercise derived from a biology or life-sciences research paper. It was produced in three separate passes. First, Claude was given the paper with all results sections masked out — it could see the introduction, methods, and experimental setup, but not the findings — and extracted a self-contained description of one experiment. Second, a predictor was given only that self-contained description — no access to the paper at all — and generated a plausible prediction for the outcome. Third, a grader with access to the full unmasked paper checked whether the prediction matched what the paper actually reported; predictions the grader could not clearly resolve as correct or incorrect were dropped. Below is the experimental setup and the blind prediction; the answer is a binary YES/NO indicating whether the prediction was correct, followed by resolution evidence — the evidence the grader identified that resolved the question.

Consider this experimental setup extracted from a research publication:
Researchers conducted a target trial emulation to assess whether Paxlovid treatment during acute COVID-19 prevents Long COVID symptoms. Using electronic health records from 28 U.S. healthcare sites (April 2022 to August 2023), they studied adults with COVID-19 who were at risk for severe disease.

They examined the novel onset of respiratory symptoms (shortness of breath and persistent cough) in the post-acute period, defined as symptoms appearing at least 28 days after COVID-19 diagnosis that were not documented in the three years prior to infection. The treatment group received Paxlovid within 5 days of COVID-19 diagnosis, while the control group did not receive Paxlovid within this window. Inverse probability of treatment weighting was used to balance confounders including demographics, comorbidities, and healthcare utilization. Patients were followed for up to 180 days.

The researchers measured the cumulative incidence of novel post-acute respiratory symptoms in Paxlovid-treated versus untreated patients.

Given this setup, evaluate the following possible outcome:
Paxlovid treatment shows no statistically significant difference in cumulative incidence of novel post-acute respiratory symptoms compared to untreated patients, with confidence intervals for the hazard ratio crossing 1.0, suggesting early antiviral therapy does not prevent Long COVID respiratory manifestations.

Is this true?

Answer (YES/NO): YES